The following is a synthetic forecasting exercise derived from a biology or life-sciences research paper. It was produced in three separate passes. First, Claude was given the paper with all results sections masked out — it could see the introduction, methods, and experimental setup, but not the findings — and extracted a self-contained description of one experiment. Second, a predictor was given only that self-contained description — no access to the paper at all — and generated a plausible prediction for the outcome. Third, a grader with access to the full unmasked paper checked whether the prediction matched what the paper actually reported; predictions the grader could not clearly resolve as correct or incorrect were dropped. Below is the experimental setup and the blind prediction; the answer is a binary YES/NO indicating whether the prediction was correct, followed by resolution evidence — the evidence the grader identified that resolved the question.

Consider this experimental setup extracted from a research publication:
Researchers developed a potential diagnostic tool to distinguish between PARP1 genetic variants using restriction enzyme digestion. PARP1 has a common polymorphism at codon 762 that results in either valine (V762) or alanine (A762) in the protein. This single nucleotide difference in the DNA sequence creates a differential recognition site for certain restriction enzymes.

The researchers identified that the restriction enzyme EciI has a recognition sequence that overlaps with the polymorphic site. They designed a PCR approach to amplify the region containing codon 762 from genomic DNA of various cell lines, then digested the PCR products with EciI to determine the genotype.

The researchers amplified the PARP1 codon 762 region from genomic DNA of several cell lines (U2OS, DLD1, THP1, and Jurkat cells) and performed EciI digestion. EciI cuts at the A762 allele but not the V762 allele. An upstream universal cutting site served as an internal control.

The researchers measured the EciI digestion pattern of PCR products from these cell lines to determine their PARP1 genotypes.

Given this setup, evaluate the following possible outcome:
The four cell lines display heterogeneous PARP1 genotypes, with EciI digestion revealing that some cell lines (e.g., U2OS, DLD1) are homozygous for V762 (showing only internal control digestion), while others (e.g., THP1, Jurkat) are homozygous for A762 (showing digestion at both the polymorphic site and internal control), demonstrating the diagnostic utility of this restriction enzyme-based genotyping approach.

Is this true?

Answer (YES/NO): NO